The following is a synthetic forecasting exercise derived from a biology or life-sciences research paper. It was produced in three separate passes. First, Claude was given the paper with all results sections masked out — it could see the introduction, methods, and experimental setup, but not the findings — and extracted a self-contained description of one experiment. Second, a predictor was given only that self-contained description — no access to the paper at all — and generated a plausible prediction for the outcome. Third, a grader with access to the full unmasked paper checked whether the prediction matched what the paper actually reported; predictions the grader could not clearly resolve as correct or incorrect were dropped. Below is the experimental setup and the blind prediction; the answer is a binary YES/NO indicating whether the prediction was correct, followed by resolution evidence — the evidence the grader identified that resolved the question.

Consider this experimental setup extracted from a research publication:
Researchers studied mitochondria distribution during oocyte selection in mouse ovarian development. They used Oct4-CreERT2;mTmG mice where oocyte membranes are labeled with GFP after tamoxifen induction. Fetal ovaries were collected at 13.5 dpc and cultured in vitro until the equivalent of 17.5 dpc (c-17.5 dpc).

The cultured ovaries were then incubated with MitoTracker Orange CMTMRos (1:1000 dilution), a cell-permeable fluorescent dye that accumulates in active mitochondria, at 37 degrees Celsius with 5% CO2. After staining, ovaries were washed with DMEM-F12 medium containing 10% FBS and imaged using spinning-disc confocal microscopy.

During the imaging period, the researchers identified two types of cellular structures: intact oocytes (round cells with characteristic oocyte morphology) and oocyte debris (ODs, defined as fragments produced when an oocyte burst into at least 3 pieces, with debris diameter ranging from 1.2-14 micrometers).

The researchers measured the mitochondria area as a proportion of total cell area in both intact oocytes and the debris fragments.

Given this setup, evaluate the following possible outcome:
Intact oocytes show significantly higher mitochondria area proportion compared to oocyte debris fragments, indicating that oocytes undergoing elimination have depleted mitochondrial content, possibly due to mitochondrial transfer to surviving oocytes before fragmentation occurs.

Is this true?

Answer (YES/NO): NO